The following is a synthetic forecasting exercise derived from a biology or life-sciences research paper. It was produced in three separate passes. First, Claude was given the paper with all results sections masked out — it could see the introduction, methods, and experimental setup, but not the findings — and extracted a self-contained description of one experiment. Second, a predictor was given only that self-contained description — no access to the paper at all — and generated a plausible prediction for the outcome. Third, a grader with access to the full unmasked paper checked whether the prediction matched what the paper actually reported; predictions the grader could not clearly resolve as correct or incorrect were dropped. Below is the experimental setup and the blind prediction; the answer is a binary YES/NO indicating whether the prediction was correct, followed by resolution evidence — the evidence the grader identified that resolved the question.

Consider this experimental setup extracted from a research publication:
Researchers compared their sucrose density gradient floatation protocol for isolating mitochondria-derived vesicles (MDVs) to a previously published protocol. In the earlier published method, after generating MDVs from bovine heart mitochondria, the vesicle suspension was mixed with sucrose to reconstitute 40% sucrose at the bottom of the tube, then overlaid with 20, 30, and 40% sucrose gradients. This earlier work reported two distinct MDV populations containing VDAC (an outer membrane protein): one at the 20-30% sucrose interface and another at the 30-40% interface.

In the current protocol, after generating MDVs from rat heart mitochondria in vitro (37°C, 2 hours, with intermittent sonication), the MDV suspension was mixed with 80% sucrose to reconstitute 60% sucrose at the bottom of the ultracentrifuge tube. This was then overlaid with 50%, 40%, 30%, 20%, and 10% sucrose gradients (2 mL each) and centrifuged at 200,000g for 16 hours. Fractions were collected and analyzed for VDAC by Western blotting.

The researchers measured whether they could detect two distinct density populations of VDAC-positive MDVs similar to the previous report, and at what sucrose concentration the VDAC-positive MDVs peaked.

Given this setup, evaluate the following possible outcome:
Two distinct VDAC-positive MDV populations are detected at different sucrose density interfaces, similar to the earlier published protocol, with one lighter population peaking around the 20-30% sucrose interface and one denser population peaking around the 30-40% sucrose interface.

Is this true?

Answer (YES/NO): NO